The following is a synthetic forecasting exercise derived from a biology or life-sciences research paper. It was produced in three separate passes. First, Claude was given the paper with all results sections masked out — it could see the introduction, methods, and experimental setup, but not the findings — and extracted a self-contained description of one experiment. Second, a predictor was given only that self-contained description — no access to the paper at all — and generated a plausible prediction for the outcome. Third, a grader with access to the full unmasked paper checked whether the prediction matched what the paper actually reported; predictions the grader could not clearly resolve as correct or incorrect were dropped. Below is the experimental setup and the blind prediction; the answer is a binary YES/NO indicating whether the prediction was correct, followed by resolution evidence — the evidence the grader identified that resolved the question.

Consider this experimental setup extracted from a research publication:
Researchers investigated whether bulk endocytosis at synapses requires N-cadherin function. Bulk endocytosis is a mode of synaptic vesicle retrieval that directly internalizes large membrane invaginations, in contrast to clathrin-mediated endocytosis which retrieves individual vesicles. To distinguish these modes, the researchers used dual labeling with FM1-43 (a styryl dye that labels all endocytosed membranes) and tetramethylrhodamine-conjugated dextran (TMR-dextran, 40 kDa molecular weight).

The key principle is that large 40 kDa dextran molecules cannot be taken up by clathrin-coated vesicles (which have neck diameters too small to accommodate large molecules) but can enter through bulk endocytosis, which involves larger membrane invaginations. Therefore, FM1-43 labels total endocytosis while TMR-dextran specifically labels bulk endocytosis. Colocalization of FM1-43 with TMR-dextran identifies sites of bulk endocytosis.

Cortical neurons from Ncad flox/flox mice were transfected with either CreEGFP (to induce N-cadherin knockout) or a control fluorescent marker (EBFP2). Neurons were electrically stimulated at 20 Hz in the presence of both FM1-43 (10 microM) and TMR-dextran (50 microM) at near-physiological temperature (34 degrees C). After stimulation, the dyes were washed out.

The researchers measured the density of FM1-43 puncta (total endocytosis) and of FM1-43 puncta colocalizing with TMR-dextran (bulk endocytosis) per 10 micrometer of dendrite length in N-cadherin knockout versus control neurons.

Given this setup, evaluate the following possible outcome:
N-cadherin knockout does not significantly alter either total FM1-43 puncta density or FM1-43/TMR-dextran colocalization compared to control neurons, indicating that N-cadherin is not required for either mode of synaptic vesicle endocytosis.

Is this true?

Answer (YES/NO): NO